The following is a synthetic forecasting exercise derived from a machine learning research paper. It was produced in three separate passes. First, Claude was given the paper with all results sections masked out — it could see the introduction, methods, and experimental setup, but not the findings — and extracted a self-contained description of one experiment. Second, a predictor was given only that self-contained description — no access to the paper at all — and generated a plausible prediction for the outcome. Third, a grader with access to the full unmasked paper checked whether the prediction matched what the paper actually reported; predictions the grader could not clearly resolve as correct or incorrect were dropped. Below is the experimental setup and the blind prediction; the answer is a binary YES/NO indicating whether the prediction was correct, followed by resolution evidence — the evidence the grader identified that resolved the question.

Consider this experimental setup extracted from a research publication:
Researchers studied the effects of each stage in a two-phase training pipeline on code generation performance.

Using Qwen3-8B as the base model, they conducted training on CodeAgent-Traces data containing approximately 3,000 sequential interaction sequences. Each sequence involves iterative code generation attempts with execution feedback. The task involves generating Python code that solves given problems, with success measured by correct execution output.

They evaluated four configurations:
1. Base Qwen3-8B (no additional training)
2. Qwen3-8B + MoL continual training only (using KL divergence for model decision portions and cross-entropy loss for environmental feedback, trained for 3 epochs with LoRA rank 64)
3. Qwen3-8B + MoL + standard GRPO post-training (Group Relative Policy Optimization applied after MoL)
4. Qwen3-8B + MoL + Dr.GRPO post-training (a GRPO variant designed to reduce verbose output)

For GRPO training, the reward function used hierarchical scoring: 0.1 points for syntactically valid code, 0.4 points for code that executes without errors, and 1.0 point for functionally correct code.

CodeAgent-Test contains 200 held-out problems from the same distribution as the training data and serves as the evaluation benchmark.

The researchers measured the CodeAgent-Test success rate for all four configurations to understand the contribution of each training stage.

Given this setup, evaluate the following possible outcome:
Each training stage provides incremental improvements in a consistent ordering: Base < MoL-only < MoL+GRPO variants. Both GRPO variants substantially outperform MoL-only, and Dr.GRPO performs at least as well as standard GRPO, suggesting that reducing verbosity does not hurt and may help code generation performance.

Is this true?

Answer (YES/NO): NO